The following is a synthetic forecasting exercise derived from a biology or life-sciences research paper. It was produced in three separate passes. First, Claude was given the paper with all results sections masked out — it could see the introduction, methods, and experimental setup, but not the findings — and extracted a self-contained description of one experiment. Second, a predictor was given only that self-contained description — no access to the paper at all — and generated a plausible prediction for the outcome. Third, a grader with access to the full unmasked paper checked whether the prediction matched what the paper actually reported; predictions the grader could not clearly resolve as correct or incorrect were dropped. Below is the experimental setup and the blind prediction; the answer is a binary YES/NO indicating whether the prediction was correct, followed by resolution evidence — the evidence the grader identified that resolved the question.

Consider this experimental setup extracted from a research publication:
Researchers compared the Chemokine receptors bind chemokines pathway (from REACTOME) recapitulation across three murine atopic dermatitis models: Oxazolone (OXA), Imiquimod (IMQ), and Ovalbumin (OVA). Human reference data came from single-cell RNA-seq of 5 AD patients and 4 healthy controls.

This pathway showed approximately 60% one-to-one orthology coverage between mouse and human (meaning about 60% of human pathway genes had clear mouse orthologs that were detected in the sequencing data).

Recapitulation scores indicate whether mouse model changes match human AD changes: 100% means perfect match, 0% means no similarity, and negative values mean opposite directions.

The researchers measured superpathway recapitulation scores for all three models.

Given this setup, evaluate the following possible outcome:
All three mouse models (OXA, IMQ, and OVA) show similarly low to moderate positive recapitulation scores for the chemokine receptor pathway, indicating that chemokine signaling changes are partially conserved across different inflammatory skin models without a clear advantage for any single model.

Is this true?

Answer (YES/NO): NO